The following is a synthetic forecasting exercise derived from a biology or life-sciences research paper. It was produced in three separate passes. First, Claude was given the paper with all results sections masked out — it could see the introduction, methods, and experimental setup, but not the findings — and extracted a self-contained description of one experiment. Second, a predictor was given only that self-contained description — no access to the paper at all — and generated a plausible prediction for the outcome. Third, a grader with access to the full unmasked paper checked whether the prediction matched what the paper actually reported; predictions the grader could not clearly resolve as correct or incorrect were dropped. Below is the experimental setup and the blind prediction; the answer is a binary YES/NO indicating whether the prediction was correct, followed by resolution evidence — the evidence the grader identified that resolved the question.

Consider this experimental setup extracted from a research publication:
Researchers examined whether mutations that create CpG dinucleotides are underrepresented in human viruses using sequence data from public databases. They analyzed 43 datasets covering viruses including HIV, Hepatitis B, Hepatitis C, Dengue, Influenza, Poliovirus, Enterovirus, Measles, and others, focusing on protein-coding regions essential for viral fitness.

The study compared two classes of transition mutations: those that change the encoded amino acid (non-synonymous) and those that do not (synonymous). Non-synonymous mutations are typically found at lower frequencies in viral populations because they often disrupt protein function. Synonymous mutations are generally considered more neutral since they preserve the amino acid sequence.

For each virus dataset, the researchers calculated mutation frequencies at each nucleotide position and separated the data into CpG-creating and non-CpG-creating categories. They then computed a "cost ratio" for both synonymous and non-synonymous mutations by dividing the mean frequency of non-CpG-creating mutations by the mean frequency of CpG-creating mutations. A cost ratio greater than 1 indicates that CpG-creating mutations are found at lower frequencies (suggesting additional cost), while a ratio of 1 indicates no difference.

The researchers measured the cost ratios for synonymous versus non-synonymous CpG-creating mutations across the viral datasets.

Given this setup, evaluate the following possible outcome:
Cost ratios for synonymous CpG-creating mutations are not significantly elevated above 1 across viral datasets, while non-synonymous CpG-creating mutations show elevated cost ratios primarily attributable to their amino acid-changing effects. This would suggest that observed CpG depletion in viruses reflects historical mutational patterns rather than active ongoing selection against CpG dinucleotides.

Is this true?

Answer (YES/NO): NO